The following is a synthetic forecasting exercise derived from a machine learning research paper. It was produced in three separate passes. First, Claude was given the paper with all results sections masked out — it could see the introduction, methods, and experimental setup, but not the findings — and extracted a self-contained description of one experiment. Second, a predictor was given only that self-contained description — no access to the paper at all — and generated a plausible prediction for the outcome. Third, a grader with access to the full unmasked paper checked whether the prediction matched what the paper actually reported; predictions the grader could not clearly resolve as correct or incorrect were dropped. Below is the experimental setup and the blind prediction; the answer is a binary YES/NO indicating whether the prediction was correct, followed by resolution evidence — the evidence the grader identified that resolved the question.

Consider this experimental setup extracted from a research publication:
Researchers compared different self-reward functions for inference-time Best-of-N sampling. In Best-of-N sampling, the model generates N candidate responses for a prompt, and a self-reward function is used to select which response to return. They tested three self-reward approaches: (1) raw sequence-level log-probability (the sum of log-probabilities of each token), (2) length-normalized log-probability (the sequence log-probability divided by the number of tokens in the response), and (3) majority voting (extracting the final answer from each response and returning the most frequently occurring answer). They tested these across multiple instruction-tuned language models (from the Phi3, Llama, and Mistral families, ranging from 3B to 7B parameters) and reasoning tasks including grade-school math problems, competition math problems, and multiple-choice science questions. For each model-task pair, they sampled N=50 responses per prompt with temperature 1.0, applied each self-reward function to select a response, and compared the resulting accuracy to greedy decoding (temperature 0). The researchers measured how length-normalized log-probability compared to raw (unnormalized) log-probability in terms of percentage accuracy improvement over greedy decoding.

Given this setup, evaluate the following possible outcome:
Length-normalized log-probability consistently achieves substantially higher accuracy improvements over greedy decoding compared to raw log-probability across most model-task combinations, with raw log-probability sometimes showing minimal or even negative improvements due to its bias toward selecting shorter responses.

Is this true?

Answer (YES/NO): YES